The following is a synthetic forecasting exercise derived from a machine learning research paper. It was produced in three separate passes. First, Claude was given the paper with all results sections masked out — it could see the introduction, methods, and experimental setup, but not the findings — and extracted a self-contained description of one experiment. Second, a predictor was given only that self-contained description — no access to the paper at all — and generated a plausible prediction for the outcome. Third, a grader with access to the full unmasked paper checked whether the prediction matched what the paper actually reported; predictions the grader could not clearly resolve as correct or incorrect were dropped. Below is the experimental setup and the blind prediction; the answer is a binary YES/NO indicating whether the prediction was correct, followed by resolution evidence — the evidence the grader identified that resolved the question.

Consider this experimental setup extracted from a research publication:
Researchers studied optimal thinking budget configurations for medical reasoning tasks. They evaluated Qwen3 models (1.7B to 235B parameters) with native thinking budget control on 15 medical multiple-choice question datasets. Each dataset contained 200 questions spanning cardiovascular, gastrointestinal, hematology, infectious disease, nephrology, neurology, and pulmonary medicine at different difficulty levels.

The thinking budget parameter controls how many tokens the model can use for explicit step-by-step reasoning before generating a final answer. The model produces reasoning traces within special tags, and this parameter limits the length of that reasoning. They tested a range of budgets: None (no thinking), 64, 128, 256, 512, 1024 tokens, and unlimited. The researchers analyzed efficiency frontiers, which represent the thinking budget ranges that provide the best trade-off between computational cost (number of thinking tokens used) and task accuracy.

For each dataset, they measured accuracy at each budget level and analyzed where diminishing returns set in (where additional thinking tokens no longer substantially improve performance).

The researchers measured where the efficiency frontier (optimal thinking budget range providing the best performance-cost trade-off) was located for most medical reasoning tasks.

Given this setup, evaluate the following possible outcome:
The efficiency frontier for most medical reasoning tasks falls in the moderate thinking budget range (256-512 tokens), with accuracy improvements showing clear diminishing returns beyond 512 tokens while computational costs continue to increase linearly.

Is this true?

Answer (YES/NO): YES